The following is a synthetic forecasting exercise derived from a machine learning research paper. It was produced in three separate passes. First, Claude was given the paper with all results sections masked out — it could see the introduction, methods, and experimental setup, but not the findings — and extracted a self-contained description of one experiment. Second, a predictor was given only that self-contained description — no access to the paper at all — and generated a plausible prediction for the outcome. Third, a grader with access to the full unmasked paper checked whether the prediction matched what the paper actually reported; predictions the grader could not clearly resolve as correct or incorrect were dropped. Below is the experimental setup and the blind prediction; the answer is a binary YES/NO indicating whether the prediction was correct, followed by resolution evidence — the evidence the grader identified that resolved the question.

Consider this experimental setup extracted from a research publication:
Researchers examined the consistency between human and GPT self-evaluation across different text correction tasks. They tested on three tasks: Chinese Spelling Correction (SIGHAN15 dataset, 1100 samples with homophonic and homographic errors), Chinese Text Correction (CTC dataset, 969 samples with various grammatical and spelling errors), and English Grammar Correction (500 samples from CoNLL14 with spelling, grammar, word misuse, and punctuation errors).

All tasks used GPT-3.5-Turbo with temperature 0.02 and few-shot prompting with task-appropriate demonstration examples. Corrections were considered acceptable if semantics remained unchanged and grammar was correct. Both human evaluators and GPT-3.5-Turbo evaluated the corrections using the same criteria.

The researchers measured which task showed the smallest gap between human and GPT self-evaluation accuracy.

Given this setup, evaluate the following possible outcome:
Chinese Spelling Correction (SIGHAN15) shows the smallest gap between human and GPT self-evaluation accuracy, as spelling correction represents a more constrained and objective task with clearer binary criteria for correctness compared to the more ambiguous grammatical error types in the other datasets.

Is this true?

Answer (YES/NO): NO